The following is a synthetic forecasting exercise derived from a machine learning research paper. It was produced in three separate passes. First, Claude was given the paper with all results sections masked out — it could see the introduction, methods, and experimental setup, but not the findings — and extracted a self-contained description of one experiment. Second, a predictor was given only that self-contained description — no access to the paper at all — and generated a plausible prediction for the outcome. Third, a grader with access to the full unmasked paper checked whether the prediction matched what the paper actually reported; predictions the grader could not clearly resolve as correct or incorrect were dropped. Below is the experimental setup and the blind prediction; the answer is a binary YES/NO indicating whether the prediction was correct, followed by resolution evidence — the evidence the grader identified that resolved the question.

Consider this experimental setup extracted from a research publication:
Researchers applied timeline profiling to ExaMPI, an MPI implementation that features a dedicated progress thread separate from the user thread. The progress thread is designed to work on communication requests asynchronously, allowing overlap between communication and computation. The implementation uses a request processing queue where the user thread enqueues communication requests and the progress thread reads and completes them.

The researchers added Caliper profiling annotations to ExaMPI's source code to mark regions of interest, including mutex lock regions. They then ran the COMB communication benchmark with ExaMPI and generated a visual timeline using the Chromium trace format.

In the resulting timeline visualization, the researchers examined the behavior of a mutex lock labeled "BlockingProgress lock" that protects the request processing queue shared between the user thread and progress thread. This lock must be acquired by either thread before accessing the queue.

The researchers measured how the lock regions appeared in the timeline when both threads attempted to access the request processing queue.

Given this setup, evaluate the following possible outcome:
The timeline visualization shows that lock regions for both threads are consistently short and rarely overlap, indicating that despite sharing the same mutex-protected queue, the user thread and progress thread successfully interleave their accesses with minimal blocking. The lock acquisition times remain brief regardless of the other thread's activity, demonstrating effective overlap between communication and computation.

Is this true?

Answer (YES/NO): NO